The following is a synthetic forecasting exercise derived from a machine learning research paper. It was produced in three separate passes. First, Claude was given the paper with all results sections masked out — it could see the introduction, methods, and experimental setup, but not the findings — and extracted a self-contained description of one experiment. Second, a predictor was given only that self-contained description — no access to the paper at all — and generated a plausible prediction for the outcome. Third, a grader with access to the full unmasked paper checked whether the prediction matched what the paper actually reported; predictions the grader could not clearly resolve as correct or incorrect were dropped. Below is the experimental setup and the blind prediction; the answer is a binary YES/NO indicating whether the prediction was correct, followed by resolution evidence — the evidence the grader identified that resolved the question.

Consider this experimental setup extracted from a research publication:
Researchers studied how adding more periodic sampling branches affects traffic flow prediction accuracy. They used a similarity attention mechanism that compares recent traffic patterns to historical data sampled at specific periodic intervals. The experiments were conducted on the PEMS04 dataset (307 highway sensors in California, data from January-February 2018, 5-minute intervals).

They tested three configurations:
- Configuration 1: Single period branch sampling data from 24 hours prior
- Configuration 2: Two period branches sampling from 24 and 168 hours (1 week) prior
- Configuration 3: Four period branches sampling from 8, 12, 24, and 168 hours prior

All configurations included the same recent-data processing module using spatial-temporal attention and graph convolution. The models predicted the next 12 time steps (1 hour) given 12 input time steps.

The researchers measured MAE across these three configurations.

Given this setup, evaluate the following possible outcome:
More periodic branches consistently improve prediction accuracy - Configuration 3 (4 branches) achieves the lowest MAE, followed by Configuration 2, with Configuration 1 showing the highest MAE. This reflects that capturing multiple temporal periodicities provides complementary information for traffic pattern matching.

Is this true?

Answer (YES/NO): YES